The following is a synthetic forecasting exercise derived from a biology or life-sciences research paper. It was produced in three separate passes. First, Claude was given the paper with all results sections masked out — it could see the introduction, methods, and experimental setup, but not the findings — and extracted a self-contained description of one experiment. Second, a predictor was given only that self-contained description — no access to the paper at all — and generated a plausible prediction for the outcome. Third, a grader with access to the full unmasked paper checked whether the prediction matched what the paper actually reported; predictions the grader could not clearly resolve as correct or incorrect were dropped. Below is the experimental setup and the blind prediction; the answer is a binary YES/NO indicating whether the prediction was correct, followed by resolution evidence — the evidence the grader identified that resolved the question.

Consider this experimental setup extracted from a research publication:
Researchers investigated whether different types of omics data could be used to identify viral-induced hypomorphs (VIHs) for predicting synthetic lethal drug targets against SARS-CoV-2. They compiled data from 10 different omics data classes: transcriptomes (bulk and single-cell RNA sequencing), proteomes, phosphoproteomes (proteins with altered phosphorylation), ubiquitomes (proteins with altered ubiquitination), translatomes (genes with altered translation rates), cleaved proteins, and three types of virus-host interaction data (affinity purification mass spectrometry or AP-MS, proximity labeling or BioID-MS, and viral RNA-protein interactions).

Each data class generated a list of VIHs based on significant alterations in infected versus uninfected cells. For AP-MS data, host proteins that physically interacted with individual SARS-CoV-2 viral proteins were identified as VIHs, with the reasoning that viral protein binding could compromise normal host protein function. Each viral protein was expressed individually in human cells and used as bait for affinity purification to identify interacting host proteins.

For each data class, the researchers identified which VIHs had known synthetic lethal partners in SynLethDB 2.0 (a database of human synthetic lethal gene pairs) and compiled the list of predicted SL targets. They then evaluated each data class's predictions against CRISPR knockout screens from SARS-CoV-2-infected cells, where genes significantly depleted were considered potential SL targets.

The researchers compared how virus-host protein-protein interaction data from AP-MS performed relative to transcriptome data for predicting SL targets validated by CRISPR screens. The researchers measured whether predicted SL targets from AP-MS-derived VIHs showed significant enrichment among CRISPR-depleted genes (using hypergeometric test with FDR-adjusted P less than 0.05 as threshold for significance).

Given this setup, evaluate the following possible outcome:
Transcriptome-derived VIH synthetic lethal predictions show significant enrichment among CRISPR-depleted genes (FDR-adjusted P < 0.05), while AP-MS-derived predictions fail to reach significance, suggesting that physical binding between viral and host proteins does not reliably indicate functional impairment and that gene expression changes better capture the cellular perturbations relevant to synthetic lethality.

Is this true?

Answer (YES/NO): NO